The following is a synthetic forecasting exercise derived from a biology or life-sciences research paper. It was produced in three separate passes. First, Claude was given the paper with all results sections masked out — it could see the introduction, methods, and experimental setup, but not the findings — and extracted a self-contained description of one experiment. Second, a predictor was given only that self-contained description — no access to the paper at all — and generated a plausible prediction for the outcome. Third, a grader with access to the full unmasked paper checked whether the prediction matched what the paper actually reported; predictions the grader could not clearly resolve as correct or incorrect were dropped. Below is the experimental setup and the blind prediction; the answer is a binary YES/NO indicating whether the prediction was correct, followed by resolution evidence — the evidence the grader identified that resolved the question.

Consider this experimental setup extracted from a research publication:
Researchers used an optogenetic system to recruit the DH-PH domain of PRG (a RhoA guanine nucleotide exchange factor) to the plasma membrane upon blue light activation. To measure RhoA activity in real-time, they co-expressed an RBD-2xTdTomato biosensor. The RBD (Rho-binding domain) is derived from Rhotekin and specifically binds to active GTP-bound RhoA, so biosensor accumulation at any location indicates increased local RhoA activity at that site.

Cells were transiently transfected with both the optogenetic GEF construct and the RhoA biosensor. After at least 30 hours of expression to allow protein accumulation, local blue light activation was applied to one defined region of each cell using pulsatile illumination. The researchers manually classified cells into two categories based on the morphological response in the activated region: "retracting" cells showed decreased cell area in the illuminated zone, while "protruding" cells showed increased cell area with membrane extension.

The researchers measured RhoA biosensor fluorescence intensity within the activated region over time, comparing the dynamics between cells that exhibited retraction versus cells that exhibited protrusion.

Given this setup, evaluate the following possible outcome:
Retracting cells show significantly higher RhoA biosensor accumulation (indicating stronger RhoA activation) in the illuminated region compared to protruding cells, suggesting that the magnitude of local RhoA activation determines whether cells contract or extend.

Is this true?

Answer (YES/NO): YES